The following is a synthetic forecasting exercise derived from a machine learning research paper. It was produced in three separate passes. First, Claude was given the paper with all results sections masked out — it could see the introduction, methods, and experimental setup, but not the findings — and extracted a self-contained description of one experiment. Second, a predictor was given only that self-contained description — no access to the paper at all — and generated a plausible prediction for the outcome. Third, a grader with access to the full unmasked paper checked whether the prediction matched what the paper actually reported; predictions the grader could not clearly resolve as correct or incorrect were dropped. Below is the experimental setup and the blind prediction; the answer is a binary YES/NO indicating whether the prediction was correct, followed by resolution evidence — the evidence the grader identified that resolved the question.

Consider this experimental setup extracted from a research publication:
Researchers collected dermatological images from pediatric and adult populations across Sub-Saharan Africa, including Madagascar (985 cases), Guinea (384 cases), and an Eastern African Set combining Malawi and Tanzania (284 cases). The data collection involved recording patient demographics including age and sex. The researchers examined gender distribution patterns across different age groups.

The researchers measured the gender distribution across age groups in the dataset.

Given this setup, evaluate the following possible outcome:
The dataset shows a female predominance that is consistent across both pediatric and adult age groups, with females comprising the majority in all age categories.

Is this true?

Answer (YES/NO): NO